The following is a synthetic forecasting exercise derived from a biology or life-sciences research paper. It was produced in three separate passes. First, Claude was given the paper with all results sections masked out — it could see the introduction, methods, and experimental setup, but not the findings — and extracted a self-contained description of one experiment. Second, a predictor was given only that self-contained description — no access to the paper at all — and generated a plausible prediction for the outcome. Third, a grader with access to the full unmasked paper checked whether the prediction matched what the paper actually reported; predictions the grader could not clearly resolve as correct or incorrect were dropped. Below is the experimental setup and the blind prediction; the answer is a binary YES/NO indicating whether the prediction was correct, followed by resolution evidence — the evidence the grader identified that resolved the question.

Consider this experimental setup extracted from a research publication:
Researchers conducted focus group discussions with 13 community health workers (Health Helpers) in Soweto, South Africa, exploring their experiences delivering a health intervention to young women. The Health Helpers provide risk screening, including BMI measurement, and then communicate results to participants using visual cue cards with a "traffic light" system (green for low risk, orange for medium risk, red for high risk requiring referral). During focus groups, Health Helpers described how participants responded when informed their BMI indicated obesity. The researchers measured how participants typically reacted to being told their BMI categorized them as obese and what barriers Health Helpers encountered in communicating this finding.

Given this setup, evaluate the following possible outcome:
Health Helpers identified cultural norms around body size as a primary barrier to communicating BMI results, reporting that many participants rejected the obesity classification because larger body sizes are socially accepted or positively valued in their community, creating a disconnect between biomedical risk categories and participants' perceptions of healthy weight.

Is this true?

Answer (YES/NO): NO